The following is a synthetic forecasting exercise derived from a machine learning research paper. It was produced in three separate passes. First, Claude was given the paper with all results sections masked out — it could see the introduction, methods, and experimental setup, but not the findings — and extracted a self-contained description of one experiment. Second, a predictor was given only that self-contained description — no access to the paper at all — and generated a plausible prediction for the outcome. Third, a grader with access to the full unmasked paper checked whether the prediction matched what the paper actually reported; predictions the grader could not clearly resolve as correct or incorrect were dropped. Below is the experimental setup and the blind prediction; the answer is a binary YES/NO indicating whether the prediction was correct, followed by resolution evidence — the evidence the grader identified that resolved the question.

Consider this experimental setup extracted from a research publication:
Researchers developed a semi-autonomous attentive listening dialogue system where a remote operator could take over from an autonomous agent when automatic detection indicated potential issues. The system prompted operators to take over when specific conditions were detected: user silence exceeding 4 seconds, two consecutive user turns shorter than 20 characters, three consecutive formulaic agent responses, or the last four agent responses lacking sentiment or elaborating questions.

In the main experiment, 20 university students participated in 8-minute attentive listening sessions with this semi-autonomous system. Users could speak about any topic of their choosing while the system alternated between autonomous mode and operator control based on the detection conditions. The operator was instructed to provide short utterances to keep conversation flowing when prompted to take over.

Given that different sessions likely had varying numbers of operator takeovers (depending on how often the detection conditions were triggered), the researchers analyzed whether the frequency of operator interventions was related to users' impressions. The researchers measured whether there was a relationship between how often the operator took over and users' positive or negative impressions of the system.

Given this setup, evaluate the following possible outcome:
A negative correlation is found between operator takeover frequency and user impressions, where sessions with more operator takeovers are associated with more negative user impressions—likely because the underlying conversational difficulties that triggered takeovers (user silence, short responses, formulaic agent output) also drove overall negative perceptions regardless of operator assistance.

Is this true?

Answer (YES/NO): NO